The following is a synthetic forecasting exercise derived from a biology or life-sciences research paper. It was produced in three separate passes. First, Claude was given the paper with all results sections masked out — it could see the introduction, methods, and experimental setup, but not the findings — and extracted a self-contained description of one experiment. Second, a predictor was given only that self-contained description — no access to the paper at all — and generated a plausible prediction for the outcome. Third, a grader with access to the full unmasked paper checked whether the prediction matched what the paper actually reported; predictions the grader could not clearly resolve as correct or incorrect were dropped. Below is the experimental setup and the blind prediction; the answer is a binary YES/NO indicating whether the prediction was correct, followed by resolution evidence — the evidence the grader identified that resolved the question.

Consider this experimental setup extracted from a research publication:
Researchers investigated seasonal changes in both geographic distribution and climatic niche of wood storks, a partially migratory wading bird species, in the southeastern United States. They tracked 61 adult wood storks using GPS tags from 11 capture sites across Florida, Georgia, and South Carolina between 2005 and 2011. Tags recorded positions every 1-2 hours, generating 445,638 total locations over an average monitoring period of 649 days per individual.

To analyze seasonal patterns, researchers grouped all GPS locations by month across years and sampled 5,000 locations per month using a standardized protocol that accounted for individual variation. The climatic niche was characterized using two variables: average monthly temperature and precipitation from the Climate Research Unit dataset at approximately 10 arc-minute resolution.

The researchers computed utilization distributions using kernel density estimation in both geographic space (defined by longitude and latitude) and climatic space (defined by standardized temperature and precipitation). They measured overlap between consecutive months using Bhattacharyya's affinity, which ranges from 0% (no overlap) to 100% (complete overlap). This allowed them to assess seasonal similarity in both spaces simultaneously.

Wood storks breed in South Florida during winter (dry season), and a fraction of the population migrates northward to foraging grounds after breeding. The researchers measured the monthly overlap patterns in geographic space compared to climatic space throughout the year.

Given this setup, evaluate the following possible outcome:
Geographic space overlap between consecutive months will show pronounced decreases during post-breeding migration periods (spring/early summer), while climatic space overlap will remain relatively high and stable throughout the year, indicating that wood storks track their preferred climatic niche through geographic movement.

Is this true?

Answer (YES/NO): NO